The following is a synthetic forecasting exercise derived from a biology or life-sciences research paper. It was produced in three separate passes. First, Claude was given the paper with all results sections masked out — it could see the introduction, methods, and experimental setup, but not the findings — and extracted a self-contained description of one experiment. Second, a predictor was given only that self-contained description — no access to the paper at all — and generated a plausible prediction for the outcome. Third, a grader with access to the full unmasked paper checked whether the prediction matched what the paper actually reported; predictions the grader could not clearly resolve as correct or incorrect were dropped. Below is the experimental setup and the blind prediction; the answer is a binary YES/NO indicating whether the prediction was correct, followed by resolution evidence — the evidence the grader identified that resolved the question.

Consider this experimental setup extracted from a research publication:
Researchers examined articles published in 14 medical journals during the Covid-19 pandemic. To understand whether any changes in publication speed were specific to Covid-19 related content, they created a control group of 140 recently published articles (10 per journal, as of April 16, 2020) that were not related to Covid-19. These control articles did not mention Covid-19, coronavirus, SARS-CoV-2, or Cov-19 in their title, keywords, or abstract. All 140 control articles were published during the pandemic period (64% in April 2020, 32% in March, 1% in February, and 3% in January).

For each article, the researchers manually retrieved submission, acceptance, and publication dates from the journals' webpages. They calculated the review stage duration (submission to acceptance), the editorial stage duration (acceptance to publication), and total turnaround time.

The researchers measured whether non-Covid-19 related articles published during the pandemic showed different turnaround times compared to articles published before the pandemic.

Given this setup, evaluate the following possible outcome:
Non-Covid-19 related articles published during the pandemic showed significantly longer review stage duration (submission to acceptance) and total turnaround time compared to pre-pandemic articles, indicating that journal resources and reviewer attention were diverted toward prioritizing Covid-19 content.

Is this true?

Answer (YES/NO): NO